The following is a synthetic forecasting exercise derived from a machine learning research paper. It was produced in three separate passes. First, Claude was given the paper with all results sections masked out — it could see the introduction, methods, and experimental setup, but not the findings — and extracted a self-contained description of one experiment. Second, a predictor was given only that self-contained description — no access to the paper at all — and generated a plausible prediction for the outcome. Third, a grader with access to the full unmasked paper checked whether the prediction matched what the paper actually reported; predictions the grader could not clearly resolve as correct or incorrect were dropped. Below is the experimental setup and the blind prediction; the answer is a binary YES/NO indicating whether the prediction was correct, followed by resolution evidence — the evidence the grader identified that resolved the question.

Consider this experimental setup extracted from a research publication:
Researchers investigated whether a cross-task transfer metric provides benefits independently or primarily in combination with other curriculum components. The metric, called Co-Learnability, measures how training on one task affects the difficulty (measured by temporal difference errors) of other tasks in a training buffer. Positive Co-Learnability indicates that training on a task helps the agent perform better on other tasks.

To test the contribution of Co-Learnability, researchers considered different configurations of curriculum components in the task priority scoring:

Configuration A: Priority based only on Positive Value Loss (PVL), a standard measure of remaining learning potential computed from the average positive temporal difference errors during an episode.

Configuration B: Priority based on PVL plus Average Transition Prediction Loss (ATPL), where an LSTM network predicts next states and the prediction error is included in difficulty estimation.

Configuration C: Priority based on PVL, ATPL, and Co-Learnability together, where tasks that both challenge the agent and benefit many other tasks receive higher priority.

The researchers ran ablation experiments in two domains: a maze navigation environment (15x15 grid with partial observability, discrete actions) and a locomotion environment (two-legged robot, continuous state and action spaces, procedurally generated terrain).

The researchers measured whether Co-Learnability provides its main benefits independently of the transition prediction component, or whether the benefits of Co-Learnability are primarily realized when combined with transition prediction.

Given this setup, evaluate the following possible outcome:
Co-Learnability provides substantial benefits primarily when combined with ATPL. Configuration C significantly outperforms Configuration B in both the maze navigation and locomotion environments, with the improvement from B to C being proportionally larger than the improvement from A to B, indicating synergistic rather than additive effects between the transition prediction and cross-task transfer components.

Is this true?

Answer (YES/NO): NO